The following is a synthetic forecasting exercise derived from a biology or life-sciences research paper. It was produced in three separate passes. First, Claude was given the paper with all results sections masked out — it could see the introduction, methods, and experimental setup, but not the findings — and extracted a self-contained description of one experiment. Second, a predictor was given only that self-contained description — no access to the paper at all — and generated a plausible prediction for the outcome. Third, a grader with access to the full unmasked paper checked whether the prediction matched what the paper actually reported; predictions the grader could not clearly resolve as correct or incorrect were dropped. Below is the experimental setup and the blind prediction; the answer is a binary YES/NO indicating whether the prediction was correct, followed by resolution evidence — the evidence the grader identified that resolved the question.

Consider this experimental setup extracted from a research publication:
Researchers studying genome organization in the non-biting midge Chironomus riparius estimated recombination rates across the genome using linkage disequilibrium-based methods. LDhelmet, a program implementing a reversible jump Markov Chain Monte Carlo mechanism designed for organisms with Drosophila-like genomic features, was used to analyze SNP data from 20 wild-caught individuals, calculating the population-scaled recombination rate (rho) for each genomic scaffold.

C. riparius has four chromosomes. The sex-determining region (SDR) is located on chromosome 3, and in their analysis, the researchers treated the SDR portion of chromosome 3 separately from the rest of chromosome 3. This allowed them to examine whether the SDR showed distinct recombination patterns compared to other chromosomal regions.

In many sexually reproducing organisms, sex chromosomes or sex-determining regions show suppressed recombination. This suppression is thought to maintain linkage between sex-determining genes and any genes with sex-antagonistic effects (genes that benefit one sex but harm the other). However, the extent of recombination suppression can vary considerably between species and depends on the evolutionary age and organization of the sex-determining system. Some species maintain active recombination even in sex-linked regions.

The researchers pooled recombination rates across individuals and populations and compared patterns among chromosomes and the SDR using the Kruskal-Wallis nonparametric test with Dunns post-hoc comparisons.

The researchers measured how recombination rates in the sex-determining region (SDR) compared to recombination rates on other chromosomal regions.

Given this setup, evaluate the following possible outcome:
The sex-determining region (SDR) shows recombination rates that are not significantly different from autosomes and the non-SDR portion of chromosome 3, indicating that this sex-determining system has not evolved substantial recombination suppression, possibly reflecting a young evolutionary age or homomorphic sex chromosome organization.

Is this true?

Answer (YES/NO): NO